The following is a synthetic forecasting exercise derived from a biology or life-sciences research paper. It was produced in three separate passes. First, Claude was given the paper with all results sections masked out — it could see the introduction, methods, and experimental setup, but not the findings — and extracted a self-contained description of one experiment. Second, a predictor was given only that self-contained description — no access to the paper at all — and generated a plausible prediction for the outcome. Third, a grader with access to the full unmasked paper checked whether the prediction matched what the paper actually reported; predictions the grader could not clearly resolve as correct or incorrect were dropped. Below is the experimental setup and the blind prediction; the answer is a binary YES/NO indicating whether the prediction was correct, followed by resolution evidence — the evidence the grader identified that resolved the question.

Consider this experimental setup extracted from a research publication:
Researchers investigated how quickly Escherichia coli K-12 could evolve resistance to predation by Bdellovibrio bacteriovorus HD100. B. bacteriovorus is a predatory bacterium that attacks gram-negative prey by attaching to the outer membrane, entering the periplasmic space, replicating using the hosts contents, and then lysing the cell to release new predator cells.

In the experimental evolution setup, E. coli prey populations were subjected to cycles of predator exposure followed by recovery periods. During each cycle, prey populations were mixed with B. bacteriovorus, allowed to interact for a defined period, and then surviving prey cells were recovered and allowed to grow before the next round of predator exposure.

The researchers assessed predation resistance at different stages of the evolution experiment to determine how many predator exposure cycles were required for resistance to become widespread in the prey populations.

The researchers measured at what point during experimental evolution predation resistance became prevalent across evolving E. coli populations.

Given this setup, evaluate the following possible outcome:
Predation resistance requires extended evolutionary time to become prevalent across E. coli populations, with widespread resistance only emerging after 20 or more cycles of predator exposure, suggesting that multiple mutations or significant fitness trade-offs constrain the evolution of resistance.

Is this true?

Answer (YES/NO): NO